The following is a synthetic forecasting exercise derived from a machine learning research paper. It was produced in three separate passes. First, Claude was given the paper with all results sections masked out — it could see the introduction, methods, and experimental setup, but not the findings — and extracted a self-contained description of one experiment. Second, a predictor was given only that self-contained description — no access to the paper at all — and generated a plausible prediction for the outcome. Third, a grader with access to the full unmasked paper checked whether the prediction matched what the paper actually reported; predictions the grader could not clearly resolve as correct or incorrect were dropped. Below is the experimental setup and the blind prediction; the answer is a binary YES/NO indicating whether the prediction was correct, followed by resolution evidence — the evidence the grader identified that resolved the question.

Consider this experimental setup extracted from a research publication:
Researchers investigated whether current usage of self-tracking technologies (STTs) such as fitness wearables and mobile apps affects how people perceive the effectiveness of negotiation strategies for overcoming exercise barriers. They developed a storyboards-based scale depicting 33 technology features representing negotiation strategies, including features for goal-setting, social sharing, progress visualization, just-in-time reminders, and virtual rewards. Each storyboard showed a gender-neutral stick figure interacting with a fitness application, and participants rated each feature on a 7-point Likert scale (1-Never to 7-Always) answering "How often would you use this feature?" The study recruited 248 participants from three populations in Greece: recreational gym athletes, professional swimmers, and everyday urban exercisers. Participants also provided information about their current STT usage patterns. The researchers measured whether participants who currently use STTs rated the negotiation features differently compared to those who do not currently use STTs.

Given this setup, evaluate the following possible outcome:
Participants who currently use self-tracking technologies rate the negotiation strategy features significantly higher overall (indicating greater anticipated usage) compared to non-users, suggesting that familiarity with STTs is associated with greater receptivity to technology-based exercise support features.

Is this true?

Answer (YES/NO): YES